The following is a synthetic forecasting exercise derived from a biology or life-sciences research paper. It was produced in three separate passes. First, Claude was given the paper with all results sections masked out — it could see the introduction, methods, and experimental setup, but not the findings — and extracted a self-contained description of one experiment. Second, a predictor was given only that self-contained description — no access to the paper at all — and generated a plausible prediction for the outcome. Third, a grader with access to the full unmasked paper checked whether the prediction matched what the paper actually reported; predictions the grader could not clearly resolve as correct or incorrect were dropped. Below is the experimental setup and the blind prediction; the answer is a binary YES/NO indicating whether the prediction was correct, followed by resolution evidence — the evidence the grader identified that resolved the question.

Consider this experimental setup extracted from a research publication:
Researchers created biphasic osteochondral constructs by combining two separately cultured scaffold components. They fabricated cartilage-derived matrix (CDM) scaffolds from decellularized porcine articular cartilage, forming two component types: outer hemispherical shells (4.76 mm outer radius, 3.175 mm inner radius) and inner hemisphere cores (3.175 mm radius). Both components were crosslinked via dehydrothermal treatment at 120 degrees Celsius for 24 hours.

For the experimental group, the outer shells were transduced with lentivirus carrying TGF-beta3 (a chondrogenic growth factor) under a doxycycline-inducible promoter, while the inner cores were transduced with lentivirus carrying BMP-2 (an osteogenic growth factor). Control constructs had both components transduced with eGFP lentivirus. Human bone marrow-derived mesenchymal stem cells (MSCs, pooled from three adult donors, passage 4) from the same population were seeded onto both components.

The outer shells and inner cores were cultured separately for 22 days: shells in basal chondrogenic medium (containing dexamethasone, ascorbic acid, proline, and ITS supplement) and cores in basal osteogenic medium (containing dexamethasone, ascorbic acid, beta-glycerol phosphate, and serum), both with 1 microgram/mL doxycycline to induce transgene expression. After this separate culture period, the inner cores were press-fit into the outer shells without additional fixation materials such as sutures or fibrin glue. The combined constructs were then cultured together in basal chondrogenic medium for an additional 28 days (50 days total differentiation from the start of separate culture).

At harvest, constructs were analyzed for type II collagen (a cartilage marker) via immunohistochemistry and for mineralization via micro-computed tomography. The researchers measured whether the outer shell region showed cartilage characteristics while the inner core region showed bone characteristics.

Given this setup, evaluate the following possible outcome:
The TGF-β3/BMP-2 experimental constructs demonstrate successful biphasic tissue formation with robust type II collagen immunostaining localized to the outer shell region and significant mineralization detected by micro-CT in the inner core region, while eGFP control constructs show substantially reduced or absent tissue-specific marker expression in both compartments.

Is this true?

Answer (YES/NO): YES